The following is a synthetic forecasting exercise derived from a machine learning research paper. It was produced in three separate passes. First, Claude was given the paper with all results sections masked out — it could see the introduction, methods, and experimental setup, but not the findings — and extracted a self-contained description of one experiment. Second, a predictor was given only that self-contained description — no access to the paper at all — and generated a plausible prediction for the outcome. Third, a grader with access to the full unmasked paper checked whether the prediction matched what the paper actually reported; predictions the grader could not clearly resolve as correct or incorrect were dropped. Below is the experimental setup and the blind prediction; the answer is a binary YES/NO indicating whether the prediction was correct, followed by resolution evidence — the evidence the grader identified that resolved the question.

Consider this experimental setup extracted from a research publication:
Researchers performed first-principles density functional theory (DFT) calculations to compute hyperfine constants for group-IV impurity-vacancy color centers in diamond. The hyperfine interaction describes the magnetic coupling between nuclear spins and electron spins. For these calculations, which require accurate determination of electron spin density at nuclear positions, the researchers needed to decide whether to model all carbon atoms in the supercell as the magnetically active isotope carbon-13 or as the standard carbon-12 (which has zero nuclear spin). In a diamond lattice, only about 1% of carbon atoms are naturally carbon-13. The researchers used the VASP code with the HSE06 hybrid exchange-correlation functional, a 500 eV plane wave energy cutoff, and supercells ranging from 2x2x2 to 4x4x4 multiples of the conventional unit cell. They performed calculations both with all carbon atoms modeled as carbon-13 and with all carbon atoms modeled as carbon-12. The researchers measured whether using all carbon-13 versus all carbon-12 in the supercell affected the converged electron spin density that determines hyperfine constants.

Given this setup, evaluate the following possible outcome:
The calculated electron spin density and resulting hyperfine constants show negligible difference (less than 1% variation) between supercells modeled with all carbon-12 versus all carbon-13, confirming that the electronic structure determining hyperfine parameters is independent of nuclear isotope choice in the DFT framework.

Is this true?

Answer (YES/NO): YES